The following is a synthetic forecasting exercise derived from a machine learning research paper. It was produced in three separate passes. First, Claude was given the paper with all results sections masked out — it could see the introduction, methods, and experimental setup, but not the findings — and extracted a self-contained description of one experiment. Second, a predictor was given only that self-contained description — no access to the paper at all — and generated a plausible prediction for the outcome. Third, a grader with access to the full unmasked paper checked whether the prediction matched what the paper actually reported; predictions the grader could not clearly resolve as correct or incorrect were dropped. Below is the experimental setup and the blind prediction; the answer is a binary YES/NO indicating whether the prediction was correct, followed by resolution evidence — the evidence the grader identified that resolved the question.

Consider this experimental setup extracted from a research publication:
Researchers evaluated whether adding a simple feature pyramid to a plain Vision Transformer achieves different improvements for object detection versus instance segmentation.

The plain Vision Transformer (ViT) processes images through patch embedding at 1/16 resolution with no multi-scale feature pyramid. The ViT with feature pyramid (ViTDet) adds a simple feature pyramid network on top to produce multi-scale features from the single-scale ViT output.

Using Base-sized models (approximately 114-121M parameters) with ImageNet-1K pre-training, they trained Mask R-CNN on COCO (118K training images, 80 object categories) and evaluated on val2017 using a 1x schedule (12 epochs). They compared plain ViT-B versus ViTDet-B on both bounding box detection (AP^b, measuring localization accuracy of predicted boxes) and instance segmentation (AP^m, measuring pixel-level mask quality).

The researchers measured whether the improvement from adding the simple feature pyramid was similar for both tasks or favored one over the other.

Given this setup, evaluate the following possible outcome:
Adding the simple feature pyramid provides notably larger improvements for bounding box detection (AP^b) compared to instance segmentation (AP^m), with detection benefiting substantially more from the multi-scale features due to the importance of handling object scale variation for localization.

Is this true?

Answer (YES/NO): NO